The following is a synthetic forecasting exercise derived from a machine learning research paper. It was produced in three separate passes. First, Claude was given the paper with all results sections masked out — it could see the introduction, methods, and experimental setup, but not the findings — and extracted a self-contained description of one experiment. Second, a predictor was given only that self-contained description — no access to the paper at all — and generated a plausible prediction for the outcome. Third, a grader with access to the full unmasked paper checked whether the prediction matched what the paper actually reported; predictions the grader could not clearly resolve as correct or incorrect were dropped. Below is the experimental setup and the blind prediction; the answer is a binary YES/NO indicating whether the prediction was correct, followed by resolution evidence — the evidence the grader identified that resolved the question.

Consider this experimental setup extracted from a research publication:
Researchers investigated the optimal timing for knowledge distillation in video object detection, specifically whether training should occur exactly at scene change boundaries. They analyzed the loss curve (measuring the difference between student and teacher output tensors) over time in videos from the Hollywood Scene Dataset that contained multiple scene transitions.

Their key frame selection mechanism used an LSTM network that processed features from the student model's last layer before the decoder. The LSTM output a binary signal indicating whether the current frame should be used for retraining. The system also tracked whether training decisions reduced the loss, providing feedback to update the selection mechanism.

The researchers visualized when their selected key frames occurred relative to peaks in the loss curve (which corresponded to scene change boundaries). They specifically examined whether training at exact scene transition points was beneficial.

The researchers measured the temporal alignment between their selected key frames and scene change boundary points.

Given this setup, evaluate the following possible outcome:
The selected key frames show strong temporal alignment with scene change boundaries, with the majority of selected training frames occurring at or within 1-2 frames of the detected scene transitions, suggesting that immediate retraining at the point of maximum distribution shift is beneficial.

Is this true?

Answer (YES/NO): NO